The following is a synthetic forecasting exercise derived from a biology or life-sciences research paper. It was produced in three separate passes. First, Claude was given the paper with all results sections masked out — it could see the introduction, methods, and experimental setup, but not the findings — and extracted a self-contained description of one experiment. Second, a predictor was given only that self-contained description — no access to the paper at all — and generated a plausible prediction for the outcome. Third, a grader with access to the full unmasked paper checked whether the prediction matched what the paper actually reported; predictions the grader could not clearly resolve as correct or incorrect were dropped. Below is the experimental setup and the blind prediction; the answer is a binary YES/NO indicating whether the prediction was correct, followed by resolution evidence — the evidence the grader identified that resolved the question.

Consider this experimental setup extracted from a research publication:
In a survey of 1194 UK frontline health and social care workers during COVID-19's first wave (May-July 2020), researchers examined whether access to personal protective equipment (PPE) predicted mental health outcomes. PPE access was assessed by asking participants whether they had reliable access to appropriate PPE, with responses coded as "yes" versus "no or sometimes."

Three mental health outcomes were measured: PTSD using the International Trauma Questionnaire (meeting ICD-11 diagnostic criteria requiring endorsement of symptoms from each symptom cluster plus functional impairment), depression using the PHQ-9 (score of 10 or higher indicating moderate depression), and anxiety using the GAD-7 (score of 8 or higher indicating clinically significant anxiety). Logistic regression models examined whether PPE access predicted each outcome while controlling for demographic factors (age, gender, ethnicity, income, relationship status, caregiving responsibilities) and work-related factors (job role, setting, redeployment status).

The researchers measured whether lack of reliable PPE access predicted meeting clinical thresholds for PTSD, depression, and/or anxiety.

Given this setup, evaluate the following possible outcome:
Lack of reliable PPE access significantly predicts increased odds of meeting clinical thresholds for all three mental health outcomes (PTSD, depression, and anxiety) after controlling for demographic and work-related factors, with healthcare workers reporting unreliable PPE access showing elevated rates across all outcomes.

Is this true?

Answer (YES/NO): NO